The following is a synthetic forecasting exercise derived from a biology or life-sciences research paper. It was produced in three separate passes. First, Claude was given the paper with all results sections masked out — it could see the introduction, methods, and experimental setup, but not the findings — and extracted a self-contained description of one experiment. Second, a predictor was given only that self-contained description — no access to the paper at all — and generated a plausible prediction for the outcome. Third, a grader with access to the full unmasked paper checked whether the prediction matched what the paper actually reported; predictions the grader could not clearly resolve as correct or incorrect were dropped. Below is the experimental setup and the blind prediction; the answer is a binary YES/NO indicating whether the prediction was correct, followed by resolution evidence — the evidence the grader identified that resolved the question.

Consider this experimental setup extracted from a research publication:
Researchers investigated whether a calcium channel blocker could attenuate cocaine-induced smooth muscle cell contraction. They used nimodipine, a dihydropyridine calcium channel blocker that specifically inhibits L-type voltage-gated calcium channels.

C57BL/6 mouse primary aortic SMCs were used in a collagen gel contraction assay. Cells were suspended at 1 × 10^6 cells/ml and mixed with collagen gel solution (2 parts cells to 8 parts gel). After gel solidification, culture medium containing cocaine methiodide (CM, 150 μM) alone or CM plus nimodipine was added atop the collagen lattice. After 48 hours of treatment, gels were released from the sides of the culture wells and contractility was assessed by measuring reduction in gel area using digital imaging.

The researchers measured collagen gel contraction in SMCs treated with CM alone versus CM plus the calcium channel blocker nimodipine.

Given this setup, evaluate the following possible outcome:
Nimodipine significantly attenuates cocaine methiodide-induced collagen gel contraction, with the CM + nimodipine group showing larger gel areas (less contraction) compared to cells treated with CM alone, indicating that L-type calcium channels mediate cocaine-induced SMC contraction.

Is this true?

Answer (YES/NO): YES